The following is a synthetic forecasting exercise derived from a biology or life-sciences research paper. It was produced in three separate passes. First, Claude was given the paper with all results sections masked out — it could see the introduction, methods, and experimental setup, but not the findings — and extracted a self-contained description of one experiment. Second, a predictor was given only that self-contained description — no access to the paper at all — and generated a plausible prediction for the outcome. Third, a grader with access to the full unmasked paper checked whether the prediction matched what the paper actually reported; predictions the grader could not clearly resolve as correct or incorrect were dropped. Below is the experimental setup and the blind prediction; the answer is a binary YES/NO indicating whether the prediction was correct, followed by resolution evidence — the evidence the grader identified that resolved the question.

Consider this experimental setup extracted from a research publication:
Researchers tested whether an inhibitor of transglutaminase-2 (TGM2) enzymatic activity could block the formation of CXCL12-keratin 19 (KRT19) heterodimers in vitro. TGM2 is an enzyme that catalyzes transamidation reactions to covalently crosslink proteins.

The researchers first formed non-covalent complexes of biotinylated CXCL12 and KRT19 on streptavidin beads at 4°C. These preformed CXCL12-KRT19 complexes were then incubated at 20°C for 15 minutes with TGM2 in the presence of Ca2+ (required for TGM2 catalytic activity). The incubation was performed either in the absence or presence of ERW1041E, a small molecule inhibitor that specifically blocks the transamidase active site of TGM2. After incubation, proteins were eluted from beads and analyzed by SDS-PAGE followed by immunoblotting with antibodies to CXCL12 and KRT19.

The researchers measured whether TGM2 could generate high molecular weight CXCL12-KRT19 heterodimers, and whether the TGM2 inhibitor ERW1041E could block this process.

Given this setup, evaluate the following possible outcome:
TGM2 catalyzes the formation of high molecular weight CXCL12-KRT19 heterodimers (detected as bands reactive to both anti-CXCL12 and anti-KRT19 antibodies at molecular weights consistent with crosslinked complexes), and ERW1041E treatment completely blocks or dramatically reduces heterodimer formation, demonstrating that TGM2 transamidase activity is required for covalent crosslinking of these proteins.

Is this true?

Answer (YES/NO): YES